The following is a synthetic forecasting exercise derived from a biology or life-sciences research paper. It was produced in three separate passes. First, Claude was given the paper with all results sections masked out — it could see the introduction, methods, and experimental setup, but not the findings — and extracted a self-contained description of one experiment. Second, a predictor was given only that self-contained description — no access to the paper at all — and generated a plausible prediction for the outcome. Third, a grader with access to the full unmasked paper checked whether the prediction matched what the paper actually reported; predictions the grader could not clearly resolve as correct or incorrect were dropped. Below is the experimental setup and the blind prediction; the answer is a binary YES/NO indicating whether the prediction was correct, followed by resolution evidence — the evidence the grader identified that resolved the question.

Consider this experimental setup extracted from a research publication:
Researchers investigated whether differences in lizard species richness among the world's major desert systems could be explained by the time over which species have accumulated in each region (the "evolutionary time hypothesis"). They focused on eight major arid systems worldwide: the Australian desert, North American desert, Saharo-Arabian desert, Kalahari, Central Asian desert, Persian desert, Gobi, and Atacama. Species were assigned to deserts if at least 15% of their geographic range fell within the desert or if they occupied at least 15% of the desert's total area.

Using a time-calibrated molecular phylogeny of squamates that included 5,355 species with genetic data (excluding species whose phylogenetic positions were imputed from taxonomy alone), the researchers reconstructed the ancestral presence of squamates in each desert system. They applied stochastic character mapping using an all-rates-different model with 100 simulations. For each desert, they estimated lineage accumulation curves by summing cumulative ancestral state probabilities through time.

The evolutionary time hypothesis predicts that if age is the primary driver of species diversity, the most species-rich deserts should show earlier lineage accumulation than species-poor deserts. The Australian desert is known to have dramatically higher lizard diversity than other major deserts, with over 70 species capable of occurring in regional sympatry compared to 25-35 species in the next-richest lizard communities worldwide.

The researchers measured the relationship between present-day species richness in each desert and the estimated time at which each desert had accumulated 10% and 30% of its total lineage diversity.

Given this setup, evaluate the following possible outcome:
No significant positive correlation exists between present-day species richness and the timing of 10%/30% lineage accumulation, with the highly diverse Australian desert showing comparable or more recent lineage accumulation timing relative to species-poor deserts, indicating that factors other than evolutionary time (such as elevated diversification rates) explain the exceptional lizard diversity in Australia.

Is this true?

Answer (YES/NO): NO